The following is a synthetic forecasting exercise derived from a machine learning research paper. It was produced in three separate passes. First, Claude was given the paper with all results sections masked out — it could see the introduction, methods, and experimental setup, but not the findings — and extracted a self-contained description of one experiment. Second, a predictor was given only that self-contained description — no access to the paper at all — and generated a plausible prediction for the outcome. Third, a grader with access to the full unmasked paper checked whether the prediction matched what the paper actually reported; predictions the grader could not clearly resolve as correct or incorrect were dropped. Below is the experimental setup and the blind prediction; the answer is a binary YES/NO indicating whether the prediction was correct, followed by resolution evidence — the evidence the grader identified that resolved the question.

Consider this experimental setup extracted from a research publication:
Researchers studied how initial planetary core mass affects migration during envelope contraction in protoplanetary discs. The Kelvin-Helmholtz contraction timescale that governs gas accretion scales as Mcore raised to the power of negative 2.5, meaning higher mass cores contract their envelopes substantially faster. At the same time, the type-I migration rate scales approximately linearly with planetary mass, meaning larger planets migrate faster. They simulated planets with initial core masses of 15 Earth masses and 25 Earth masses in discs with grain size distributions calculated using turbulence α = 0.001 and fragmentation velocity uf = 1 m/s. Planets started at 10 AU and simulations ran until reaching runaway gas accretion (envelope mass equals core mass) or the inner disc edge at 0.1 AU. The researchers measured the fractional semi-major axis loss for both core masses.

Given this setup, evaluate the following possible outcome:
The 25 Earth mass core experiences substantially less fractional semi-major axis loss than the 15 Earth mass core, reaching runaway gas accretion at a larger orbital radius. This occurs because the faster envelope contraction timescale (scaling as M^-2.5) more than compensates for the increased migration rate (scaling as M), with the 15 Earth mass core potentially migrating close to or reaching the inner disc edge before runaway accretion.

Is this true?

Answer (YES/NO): YES